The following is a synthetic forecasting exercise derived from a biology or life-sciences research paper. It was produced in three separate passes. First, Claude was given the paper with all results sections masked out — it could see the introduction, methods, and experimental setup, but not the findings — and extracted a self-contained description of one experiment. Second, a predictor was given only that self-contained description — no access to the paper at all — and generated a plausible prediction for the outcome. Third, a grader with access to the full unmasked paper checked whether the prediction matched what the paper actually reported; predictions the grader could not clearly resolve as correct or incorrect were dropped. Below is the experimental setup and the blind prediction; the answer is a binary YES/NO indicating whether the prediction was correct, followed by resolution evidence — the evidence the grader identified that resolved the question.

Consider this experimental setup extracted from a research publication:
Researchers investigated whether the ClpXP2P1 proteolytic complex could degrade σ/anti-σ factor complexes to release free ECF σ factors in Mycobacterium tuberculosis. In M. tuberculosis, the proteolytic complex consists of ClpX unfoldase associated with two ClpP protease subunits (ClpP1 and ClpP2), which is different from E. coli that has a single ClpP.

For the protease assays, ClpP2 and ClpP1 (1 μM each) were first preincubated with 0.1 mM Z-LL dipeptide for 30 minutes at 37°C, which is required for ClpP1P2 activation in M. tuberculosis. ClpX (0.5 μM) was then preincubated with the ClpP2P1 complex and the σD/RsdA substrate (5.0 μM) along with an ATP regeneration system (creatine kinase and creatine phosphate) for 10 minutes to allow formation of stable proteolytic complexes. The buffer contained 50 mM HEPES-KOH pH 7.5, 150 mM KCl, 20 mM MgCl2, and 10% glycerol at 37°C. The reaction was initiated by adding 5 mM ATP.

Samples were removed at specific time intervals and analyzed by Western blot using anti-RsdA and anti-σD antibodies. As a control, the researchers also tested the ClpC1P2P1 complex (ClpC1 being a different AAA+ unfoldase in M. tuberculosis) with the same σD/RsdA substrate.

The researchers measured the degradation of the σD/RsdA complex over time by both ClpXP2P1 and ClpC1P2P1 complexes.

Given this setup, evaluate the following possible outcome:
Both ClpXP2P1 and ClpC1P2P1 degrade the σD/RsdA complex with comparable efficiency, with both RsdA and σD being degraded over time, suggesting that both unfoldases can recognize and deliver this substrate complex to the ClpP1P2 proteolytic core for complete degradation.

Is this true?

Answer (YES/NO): NO